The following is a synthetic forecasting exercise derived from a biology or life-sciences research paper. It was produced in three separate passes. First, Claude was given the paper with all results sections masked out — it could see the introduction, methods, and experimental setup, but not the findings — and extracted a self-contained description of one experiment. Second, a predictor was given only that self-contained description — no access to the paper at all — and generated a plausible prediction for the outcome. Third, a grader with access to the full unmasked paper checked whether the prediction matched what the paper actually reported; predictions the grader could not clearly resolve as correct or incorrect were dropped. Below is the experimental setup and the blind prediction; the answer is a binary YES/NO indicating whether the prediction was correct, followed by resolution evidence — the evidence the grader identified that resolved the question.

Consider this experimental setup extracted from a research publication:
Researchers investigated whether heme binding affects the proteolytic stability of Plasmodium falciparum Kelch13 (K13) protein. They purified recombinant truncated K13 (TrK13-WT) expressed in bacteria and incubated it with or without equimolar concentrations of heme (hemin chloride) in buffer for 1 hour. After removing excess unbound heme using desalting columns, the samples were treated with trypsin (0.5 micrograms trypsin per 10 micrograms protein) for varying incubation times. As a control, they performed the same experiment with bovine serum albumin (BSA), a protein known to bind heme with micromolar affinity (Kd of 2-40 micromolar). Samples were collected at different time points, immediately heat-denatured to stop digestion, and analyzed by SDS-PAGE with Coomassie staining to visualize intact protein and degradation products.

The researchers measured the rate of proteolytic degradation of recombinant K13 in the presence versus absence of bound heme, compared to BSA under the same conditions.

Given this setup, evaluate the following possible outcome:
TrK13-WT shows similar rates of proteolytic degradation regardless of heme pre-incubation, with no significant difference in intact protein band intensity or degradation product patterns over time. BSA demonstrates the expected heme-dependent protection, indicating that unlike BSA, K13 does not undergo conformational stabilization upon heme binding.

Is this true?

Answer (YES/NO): NO